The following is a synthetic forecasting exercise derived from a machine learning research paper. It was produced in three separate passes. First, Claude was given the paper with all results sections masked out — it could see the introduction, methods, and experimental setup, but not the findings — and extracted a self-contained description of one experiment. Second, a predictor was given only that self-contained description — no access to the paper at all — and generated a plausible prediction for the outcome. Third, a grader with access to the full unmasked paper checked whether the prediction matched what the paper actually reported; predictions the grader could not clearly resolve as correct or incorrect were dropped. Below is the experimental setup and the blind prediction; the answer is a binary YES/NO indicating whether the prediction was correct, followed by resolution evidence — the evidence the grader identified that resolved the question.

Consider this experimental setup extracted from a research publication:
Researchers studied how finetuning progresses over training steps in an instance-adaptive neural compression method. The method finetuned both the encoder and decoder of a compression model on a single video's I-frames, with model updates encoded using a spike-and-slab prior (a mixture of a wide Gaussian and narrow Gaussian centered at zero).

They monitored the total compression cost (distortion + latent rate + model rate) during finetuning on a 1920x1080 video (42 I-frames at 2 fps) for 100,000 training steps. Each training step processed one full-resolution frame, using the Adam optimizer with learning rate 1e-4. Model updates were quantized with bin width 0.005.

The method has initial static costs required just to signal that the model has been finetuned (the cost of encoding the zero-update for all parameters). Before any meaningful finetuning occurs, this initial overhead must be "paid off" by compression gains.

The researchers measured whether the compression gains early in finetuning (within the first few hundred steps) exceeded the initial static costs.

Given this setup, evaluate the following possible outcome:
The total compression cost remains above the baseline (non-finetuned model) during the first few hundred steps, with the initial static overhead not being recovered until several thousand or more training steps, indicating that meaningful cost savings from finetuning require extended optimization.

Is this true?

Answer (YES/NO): NO